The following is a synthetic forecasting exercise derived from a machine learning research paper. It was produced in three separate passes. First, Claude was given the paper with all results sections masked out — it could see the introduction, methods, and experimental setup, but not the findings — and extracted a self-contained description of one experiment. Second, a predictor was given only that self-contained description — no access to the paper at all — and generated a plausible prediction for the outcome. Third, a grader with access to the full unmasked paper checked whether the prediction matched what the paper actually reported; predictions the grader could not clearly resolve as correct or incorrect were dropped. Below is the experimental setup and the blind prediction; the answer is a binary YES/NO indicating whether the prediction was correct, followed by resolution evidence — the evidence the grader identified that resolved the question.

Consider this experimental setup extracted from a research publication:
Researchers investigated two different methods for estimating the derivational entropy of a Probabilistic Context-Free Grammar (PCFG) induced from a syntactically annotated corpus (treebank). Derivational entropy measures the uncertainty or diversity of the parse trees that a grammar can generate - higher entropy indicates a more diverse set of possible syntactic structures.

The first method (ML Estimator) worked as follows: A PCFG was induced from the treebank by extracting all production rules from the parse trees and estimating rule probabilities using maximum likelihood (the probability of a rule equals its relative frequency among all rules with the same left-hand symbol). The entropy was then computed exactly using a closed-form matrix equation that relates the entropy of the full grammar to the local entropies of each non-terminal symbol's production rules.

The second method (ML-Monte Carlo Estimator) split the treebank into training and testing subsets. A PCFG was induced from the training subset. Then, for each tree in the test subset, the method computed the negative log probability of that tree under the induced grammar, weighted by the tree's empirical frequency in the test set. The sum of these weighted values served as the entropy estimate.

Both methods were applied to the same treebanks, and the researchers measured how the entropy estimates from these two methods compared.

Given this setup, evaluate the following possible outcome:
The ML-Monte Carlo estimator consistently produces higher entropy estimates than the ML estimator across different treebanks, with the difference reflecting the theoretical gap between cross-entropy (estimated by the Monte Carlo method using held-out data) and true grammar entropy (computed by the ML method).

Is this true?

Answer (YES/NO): NO